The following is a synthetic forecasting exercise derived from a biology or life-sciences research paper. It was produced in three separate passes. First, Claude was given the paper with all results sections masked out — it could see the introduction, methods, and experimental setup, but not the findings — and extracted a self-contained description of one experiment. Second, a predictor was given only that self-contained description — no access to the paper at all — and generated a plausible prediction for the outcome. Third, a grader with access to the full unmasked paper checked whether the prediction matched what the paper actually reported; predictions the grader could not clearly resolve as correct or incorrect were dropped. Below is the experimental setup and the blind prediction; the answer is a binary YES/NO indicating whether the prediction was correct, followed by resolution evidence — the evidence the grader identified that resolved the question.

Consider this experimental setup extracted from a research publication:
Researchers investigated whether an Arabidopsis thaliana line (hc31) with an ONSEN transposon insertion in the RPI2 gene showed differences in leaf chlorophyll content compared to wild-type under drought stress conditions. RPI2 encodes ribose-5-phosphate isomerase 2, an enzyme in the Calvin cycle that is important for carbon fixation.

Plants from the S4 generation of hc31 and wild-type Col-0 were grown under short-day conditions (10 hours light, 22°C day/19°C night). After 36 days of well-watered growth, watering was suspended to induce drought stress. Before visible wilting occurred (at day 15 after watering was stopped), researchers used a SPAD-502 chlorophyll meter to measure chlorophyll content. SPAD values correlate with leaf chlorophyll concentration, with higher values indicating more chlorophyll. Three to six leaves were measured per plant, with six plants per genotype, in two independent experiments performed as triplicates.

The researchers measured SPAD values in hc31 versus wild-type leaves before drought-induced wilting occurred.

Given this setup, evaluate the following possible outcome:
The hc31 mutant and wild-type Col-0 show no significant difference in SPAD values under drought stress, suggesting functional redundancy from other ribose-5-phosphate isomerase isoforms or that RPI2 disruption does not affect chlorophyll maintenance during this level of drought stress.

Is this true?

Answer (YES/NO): NO